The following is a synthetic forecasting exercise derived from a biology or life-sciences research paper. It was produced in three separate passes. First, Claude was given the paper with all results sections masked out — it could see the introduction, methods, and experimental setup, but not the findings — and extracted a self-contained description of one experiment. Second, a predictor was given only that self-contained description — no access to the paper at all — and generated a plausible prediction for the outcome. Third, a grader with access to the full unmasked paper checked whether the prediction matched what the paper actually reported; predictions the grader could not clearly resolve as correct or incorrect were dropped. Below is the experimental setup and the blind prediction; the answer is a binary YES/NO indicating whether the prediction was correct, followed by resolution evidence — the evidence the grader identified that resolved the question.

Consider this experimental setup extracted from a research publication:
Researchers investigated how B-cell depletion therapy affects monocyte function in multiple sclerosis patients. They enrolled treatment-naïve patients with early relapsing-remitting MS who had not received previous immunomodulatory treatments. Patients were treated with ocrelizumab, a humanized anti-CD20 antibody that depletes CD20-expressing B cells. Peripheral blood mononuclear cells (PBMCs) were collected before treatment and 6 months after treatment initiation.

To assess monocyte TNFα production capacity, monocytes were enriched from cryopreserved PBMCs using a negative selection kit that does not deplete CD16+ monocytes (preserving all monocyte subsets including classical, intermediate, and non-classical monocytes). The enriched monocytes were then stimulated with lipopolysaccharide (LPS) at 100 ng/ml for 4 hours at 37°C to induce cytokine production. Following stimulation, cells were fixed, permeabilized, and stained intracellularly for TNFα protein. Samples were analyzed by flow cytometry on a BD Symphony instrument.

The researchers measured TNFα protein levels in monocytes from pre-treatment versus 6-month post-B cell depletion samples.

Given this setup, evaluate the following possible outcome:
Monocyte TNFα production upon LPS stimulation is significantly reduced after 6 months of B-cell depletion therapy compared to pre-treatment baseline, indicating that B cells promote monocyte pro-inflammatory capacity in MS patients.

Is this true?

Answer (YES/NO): NO